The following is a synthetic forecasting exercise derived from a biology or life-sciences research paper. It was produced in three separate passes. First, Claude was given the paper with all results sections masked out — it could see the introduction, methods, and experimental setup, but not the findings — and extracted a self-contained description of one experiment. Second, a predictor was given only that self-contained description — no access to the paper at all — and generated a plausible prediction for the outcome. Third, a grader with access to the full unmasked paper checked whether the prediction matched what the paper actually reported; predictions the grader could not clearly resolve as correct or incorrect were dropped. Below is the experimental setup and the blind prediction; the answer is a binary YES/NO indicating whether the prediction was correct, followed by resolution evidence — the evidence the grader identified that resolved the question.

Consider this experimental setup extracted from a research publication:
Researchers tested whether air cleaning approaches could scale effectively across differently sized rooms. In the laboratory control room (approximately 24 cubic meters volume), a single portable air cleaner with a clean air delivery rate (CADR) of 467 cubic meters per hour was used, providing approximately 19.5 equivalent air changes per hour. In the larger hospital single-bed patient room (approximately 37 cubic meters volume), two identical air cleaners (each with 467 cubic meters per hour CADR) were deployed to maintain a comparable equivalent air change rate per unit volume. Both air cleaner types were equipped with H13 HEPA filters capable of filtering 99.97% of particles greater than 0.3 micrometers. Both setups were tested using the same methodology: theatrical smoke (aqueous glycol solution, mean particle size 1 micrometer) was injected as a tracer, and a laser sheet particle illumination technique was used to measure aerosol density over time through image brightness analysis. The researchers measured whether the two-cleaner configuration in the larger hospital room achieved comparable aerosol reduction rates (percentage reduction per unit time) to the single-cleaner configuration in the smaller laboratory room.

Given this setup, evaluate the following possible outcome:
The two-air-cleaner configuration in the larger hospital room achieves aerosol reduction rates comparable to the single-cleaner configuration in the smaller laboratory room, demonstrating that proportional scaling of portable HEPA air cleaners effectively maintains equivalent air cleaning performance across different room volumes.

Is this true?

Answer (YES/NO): YES